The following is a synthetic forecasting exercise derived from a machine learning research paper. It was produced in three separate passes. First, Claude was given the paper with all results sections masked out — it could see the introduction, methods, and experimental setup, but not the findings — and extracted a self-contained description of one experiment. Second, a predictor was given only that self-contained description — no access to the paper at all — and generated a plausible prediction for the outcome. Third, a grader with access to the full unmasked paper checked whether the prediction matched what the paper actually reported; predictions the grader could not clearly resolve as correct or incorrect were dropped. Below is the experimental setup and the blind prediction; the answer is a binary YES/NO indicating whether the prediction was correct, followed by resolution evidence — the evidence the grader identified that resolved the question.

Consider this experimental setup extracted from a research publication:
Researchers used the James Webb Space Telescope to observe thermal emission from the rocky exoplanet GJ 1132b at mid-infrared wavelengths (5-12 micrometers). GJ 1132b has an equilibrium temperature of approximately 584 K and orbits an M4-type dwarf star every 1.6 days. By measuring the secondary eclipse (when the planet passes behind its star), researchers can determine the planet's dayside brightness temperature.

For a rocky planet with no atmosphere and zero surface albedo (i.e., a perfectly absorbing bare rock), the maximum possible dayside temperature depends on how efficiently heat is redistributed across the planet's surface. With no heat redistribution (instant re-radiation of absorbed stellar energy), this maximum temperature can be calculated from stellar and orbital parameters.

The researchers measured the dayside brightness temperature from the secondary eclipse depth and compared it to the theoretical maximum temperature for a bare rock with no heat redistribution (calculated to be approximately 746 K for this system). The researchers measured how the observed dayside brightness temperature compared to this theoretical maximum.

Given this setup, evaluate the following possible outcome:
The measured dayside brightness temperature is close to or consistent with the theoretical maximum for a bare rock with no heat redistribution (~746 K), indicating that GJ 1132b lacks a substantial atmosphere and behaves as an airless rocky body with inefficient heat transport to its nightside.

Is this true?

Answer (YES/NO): YES